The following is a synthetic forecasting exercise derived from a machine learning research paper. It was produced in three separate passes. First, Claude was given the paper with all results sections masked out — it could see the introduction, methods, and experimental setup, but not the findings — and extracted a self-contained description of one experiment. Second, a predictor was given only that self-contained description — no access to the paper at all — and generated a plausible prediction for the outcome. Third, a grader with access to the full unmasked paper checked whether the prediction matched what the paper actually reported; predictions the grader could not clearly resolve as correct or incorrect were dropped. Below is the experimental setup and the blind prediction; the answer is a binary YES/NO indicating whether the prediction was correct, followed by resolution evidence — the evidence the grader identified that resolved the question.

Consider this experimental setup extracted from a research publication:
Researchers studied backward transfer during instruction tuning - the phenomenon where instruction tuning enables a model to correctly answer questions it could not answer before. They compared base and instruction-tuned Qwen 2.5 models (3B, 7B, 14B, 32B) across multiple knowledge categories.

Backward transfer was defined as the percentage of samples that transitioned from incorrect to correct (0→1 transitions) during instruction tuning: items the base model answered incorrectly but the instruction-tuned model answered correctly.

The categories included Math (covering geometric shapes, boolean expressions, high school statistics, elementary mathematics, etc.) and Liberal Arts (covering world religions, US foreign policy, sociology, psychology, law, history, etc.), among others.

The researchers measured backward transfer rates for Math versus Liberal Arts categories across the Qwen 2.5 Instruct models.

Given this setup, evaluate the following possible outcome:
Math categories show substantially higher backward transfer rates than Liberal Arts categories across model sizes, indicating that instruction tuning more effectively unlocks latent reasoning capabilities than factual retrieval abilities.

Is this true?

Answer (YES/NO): YES